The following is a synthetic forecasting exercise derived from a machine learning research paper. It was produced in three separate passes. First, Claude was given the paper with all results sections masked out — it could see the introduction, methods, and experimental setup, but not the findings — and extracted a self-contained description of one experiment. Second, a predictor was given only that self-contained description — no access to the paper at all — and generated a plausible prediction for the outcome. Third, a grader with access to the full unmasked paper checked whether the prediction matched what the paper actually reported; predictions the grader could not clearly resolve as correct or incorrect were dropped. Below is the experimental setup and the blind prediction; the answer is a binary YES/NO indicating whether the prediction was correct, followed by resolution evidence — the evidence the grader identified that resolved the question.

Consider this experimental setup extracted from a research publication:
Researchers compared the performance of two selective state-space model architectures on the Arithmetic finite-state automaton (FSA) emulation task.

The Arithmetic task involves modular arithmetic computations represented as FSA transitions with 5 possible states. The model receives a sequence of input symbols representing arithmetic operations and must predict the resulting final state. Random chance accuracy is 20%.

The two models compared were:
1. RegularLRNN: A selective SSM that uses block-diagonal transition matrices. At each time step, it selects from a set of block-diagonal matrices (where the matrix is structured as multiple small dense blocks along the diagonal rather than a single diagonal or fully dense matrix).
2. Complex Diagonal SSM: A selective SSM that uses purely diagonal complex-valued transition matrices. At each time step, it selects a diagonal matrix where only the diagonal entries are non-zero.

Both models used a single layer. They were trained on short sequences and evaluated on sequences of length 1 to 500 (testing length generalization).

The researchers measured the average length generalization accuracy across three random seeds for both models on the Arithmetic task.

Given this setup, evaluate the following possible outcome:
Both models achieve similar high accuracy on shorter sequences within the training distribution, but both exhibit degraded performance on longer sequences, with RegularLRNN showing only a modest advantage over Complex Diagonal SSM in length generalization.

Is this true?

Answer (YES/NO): NO